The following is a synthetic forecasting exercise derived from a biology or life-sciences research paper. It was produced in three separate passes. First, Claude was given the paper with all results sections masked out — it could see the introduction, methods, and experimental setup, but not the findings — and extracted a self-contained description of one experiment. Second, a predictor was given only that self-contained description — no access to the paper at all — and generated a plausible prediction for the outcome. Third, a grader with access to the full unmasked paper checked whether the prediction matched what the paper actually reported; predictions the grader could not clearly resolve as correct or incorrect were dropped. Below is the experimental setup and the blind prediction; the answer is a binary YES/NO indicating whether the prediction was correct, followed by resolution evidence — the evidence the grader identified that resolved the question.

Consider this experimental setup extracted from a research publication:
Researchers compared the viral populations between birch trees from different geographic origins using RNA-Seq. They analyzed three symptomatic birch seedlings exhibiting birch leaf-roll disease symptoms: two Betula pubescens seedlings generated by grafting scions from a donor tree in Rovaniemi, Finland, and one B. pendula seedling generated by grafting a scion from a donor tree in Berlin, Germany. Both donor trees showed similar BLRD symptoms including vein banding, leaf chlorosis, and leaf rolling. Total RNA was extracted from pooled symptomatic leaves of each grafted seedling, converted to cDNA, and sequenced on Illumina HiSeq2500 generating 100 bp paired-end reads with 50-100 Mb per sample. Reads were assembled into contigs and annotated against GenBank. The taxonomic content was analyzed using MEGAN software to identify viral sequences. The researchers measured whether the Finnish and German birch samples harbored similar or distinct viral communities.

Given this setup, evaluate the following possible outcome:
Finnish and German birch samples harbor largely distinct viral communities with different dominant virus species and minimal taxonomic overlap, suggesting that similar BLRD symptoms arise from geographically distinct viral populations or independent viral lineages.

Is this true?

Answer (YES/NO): NO